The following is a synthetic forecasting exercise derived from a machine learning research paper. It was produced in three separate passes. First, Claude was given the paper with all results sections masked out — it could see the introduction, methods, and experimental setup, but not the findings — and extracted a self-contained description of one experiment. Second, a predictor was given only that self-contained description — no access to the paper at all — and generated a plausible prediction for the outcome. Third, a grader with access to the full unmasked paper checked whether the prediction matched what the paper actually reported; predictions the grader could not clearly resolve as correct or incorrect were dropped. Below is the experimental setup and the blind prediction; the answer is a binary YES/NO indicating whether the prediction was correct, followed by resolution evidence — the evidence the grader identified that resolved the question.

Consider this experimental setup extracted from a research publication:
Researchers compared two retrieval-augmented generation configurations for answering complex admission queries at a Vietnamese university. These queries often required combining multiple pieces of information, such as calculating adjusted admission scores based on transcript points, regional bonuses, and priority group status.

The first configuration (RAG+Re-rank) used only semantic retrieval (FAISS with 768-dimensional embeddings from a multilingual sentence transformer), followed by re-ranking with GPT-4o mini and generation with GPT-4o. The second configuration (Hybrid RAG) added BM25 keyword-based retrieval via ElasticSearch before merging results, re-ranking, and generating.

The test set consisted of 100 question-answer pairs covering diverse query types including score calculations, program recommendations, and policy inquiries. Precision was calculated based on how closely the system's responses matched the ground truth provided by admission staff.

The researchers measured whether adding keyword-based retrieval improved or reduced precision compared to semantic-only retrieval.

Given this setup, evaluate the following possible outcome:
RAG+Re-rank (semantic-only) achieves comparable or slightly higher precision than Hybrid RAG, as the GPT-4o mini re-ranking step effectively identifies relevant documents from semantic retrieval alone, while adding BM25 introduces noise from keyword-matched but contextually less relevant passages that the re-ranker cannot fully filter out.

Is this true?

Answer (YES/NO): NO